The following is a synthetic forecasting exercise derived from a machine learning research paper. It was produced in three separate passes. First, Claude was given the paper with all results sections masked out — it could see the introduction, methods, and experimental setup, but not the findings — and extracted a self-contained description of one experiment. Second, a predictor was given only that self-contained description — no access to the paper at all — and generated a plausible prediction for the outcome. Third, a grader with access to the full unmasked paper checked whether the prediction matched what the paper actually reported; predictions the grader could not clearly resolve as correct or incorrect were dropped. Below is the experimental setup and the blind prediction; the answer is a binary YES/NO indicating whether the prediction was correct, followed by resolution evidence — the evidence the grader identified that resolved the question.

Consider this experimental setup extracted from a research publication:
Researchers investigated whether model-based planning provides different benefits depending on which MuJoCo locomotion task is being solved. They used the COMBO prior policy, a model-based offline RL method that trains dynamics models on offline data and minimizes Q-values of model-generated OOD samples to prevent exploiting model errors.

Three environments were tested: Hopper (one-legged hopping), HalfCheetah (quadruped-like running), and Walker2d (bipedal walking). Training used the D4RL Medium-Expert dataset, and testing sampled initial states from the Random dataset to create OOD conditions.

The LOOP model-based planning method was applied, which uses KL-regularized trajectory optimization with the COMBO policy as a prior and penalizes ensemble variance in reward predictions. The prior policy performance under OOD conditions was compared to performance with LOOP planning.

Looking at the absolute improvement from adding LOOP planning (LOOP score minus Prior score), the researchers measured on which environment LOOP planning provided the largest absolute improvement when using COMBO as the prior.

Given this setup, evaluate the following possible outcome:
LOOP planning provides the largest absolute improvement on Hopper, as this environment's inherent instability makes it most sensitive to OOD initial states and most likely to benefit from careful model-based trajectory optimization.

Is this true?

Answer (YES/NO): NO